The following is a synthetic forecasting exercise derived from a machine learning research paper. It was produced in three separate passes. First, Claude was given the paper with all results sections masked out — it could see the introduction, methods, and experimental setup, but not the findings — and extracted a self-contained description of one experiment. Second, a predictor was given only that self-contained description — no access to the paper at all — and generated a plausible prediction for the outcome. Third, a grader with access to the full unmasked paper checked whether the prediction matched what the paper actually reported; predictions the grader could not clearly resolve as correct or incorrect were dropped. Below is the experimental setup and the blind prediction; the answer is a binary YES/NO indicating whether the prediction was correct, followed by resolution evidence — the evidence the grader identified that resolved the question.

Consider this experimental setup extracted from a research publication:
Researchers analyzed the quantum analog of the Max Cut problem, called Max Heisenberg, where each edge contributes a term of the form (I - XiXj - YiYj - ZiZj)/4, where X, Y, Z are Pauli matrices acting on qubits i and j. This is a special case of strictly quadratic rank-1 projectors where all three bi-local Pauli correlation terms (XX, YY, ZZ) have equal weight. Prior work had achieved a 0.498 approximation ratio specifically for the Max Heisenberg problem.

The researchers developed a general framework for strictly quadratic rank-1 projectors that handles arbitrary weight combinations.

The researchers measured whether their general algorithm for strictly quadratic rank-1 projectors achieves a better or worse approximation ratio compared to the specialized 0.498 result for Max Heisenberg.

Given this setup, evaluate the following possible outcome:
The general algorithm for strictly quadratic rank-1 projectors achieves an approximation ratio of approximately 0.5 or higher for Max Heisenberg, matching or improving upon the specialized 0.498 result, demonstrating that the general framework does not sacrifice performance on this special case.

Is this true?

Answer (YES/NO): YES